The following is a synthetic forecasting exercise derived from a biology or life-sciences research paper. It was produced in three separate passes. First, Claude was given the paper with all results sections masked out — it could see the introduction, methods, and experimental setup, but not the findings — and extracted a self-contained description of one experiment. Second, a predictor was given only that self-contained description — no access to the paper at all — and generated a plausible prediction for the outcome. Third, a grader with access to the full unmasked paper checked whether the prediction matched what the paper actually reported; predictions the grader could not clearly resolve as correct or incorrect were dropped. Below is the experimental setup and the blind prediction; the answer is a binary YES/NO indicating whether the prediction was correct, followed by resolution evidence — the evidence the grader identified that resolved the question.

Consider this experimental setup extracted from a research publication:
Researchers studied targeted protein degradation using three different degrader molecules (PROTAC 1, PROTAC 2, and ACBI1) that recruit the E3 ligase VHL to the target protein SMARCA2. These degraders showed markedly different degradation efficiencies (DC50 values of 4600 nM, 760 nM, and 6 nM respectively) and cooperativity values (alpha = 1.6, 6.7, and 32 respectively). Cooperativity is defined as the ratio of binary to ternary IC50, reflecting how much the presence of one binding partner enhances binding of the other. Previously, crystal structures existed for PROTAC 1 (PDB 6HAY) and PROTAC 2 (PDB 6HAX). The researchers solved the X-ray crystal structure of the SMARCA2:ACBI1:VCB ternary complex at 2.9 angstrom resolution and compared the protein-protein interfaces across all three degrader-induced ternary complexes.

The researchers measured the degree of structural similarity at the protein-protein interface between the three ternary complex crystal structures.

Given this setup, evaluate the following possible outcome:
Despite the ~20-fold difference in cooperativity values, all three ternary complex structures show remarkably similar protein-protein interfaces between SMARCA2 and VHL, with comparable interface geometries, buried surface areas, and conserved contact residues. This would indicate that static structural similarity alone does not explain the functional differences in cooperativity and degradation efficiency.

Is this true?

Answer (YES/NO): YES